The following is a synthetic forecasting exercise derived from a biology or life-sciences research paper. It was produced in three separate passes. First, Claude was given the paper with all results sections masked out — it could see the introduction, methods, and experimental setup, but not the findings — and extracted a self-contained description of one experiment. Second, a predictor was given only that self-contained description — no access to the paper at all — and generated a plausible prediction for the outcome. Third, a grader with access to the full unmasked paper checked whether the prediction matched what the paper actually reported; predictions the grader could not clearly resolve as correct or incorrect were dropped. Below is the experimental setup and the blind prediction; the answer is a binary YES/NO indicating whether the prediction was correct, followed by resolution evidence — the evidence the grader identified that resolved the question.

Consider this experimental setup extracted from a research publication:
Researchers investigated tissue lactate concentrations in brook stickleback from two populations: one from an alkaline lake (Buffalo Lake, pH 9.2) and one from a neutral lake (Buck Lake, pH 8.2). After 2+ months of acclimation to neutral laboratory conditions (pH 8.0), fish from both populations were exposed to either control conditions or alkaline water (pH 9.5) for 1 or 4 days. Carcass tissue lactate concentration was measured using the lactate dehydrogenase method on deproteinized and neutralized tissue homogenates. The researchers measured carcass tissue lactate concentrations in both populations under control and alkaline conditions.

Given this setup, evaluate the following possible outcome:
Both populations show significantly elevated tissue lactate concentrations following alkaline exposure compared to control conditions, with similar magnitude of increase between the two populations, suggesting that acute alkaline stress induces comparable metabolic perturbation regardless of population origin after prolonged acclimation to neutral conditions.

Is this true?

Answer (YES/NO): YES